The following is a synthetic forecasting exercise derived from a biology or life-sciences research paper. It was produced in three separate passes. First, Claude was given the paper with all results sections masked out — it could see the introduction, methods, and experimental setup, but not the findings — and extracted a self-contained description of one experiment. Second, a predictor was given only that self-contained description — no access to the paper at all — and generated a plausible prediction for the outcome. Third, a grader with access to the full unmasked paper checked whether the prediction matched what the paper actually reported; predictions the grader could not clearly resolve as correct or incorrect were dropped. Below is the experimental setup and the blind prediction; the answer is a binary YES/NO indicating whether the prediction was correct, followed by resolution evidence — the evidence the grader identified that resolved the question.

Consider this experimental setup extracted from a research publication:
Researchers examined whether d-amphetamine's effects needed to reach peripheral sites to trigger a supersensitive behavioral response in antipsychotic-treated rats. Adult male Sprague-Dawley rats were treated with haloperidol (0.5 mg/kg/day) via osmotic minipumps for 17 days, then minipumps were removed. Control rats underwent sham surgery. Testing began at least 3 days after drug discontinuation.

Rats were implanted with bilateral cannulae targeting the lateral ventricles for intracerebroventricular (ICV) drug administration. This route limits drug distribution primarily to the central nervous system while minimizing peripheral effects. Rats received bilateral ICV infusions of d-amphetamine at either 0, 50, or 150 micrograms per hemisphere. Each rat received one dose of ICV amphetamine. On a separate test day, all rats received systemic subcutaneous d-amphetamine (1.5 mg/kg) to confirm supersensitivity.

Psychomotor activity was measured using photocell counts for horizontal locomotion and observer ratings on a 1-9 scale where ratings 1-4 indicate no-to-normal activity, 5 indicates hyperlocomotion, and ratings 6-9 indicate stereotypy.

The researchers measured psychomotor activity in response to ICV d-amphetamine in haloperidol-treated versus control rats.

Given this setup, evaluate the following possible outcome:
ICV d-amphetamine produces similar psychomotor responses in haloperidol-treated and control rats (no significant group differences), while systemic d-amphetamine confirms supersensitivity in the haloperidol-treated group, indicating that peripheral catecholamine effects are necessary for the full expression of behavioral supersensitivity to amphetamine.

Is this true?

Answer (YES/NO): YES